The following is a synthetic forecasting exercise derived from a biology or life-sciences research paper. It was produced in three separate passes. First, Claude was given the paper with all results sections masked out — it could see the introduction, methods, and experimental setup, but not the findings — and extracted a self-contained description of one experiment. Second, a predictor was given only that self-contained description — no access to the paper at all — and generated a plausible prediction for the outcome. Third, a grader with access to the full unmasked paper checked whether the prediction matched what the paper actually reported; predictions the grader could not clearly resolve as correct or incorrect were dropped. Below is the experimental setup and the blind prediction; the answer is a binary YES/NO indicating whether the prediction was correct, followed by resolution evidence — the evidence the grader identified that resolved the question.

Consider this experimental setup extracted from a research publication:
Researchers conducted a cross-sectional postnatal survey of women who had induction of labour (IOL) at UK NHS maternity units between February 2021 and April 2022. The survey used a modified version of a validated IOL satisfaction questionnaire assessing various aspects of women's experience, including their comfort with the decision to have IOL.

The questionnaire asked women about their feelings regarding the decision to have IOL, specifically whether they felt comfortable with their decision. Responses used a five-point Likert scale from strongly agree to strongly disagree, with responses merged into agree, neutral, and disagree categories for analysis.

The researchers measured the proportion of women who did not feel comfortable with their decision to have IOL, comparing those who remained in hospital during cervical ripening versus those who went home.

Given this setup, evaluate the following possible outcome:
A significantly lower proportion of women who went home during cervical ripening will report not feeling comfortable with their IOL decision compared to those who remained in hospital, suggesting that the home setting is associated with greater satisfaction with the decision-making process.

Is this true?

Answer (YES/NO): NO